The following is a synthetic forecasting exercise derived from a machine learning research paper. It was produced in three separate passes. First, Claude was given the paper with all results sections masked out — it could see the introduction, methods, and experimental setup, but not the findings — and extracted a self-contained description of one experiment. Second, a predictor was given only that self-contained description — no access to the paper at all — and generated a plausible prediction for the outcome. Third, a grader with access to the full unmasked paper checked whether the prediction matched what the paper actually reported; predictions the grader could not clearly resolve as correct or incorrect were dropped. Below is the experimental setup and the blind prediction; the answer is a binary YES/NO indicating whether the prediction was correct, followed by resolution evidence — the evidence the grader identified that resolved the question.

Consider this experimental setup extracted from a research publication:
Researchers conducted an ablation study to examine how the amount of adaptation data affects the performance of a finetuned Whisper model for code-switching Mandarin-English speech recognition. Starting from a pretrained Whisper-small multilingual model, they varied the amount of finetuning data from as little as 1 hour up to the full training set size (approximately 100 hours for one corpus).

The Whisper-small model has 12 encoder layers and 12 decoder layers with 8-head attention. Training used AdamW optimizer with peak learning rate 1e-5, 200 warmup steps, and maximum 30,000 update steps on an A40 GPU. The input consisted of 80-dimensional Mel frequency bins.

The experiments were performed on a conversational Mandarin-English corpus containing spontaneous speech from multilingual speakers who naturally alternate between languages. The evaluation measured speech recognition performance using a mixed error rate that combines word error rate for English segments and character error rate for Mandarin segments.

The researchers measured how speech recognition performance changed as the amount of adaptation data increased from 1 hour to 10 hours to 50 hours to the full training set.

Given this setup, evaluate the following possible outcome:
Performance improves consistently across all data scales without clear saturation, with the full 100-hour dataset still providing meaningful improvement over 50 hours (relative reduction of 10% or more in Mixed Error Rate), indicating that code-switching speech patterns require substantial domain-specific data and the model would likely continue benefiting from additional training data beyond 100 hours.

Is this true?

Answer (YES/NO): NO